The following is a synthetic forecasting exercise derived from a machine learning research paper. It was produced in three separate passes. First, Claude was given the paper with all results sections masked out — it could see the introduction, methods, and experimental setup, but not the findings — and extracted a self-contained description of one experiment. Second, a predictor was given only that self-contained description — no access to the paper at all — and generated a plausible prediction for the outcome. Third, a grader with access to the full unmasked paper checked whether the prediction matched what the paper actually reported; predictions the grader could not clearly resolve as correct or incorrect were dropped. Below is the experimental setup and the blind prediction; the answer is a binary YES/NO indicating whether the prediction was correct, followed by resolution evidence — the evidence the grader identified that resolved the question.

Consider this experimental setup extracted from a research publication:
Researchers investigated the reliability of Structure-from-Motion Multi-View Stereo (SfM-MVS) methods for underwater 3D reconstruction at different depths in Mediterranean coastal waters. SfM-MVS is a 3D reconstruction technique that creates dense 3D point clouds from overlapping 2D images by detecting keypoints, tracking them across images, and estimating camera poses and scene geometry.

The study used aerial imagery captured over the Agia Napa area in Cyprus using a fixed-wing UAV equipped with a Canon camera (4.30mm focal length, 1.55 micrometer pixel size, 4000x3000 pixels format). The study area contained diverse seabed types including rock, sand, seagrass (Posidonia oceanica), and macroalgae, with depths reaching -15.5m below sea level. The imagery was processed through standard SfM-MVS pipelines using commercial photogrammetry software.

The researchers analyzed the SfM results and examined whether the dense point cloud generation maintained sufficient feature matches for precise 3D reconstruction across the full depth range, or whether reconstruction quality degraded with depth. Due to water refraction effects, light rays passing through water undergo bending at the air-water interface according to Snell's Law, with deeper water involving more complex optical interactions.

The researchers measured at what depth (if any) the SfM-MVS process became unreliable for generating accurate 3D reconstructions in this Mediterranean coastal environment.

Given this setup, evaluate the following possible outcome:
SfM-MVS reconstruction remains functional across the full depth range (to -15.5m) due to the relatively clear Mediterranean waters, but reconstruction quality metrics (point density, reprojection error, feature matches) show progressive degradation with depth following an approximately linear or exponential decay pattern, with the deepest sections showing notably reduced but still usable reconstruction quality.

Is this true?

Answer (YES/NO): NO